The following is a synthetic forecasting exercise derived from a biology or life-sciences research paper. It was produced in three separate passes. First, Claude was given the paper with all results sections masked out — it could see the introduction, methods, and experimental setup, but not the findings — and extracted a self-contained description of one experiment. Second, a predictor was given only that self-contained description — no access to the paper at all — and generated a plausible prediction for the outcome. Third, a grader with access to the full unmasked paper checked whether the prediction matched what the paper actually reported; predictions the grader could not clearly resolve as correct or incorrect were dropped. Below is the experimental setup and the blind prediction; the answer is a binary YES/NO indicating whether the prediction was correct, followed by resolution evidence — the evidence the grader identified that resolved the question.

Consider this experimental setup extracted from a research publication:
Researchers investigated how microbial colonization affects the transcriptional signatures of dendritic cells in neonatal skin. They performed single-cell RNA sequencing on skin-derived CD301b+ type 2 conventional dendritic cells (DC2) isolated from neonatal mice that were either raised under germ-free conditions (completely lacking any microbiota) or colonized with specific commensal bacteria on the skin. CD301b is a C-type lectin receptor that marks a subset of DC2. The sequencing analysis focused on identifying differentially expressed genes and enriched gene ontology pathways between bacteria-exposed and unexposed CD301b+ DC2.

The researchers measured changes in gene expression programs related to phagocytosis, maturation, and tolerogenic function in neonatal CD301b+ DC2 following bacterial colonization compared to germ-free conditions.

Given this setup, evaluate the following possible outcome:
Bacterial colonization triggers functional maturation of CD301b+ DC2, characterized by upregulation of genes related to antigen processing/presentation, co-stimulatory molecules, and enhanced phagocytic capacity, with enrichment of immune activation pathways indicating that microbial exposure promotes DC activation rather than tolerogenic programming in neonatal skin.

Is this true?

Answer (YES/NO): NO